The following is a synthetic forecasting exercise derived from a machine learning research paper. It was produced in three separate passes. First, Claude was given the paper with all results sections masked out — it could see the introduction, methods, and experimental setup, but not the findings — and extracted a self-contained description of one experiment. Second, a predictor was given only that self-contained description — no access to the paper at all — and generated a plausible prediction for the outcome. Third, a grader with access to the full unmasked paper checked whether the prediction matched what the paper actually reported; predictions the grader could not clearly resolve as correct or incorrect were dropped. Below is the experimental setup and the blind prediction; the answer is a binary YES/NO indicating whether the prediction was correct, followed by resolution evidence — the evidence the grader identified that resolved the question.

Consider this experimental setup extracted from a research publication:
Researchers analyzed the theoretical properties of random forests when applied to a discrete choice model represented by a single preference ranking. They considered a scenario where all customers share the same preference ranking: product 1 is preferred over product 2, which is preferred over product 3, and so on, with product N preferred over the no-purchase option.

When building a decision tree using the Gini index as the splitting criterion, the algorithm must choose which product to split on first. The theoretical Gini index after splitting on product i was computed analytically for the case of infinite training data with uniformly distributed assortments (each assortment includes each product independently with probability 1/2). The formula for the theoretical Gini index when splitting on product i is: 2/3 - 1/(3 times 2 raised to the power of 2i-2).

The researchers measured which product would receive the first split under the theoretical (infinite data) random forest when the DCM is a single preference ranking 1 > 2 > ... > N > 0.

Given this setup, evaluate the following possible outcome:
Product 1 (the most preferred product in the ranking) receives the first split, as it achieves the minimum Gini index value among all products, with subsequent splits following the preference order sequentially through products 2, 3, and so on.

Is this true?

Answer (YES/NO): YES